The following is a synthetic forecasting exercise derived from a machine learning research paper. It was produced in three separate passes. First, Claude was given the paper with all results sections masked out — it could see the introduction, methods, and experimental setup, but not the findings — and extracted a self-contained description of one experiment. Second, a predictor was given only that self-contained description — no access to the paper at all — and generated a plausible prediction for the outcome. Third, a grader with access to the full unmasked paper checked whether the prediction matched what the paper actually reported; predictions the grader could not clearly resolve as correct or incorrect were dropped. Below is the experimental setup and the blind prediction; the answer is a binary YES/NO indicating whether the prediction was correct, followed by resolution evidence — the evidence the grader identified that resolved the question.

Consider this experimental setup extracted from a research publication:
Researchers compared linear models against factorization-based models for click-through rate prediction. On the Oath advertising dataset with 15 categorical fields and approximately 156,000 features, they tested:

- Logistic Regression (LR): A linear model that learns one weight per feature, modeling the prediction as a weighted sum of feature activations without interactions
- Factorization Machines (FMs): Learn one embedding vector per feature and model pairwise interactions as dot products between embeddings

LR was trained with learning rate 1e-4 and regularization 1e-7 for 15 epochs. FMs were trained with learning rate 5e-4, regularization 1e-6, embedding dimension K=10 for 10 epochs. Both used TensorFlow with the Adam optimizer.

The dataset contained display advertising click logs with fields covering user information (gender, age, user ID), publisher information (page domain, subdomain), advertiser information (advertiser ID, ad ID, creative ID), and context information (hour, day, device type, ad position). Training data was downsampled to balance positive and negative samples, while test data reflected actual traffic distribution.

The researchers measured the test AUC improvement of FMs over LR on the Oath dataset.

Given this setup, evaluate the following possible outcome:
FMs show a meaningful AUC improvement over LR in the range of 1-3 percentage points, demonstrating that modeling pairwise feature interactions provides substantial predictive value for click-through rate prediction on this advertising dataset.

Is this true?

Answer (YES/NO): NO